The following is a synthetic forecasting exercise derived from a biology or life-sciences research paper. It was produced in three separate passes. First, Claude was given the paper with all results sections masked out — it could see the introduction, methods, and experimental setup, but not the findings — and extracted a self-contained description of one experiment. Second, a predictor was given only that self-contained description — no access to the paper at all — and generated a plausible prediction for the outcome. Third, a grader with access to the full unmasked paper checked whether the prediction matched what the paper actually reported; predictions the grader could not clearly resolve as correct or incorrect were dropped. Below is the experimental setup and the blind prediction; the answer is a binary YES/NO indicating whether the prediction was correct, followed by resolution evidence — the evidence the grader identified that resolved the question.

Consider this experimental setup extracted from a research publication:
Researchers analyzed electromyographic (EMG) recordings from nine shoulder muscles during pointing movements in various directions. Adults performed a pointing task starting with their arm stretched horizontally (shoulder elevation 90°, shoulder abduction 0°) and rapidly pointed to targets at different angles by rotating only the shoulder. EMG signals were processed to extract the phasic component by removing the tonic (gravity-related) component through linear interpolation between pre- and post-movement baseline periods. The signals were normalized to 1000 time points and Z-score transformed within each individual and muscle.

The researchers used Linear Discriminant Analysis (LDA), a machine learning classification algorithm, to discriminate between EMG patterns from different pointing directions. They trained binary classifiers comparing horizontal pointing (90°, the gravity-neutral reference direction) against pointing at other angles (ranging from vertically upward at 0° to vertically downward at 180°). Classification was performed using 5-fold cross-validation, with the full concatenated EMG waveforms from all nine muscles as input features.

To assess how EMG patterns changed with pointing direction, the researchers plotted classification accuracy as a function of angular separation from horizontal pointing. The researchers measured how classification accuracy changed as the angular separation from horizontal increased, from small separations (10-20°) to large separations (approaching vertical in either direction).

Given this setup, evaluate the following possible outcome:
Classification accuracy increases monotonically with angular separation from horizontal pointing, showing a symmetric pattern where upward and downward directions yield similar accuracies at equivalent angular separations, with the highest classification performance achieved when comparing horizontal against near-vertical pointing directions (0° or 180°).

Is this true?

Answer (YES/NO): NO